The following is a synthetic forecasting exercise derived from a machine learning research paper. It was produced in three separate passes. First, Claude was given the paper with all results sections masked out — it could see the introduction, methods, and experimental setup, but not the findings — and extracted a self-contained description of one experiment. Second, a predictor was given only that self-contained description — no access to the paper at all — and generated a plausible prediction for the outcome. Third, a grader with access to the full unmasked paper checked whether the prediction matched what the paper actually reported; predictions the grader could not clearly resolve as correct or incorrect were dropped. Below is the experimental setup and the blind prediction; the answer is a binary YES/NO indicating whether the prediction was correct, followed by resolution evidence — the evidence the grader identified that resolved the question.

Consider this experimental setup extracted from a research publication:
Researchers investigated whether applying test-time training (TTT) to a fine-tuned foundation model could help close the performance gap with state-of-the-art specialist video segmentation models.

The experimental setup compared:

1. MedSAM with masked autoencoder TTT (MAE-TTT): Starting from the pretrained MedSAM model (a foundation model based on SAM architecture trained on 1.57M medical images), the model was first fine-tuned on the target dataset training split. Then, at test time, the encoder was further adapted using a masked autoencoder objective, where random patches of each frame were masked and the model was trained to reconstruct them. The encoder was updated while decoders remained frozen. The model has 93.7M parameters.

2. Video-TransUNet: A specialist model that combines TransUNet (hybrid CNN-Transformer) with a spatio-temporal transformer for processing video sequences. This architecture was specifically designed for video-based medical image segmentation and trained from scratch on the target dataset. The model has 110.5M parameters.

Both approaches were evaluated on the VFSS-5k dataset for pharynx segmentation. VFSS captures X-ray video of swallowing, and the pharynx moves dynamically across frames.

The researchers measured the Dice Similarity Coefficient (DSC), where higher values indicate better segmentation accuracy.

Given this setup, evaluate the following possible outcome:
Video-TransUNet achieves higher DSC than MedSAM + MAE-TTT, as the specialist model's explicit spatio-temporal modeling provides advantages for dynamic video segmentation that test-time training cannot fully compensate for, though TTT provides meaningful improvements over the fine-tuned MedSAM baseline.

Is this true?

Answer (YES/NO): YES